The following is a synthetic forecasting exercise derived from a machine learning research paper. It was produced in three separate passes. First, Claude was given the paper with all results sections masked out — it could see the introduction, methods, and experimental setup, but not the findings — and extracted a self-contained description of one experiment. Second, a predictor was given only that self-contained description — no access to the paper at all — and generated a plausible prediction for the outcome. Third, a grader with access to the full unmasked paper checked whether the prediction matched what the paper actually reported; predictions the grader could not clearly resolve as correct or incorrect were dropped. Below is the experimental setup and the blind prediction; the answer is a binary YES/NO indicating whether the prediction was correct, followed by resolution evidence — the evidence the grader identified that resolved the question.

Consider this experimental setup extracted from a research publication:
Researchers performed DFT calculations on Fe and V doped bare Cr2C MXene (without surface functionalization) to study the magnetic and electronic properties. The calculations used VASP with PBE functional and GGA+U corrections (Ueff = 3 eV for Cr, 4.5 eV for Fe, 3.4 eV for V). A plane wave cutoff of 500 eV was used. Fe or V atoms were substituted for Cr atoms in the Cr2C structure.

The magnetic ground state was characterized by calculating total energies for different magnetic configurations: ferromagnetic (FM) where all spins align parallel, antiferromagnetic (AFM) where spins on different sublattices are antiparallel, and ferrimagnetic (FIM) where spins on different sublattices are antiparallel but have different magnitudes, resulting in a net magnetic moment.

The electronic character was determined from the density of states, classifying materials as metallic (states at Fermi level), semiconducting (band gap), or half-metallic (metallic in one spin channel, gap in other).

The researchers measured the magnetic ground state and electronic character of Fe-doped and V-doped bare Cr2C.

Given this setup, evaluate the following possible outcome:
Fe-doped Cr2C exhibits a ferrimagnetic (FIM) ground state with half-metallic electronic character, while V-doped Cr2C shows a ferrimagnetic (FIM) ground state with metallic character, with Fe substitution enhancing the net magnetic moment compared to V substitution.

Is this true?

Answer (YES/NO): NO